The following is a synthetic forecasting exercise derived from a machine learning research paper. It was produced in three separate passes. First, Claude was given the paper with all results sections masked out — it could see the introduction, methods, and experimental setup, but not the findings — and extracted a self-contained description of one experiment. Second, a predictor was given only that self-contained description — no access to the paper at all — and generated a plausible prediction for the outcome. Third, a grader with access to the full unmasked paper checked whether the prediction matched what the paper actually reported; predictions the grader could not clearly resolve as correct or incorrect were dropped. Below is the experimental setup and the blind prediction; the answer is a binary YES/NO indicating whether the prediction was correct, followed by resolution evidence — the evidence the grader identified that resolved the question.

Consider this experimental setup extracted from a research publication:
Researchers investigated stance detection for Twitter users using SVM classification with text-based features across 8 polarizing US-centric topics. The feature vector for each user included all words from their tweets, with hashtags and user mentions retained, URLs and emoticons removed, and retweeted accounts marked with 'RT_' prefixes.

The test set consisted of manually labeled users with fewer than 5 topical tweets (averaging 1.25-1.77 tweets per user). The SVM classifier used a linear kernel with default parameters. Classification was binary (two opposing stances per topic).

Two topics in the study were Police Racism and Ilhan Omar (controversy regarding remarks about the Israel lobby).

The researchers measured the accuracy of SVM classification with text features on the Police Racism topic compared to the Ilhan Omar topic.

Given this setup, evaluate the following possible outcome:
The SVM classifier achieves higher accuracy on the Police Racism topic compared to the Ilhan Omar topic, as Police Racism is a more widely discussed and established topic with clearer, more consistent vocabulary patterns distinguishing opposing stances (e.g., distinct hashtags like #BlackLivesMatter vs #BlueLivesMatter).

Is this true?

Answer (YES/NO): YES